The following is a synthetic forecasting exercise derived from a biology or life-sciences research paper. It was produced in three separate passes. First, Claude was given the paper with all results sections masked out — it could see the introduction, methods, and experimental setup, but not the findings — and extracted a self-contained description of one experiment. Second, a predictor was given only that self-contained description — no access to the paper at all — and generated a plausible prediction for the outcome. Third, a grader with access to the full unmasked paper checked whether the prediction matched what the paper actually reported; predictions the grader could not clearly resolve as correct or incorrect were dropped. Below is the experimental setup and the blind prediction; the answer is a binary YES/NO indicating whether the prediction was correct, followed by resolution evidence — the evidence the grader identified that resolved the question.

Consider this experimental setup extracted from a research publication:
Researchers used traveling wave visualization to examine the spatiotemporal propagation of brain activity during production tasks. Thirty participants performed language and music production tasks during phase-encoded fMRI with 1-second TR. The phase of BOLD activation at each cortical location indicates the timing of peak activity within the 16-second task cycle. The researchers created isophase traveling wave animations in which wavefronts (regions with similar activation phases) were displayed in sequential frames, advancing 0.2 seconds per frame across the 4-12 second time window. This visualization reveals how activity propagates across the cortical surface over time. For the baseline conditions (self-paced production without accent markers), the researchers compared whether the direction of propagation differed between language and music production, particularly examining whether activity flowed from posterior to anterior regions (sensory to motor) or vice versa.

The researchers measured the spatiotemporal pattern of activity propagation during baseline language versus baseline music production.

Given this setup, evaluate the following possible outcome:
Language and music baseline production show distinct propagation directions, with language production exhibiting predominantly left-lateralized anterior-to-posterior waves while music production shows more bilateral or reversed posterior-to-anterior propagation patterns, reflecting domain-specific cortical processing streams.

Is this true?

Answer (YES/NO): NO